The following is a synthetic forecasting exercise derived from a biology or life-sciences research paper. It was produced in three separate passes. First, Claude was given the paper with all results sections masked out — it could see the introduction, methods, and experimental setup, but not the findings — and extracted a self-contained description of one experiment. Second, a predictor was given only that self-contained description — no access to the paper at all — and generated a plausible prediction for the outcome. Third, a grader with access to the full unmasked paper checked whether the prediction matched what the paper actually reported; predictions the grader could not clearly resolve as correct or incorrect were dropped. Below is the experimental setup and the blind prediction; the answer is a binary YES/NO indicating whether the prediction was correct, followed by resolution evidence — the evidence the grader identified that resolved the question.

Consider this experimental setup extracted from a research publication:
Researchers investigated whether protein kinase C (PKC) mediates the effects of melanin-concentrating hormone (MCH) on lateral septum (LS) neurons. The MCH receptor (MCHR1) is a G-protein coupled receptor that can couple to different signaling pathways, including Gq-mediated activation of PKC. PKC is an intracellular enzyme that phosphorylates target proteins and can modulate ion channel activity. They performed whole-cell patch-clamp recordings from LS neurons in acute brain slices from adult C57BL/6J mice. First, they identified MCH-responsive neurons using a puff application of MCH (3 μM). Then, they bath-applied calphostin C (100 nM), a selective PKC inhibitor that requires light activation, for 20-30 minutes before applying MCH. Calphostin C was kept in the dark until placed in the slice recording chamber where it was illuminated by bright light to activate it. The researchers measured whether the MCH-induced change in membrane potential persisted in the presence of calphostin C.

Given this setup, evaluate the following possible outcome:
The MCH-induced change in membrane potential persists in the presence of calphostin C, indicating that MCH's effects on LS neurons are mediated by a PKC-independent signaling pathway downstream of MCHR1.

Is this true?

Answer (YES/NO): NO